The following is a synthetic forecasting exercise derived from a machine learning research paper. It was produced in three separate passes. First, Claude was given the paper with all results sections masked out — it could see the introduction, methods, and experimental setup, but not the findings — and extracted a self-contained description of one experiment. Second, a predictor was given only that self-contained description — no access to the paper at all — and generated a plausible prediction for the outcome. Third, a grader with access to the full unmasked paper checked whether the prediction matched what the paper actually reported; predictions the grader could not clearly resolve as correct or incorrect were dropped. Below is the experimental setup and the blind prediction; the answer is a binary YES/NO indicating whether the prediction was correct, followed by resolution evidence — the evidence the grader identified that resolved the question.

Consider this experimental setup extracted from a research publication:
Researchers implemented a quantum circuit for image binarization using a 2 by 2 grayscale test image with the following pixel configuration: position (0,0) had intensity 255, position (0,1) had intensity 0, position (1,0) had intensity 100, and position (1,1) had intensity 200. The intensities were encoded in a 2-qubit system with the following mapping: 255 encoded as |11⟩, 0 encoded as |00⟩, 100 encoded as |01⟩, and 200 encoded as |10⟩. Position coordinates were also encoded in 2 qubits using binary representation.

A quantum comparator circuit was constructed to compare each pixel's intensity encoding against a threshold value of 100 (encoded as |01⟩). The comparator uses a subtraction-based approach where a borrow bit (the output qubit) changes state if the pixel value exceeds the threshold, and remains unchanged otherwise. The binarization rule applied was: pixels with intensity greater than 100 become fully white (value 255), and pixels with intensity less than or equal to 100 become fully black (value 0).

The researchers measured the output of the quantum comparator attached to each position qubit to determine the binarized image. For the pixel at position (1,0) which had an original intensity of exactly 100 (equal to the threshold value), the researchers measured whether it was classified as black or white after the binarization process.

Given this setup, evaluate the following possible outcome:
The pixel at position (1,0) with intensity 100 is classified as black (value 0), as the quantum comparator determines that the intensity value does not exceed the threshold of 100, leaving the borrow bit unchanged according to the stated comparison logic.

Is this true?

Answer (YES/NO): YES